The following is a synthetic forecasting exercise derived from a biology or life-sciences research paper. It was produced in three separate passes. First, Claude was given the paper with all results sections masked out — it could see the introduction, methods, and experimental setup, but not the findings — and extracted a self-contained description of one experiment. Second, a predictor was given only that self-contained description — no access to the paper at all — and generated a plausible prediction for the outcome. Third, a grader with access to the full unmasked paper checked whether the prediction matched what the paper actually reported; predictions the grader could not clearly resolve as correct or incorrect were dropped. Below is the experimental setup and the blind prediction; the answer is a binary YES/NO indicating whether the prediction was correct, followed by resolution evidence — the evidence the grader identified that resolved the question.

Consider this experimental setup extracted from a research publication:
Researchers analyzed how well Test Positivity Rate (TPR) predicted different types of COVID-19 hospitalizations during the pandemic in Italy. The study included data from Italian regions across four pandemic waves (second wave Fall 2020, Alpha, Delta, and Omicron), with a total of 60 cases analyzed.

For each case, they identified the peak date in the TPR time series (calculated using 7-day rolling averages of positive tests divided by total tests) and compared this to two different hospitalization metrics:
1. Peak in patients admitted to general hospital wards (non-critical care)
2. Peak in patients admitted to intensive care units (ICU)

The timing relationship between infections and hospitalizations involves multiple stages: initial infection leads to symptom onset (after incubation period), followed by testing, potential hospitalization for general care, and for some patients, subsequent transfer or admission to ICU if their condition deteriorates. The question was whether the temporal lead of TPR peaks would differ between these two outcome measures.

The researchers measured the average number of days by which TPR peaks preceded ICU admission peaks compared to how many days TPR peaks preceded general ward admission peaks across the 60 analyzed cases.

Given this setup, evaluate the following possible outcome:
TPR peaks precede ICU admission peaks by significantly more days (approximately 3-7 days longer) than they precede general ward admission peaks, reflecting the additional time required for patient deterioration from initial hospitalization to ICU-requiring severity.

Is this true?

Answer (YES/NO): NO